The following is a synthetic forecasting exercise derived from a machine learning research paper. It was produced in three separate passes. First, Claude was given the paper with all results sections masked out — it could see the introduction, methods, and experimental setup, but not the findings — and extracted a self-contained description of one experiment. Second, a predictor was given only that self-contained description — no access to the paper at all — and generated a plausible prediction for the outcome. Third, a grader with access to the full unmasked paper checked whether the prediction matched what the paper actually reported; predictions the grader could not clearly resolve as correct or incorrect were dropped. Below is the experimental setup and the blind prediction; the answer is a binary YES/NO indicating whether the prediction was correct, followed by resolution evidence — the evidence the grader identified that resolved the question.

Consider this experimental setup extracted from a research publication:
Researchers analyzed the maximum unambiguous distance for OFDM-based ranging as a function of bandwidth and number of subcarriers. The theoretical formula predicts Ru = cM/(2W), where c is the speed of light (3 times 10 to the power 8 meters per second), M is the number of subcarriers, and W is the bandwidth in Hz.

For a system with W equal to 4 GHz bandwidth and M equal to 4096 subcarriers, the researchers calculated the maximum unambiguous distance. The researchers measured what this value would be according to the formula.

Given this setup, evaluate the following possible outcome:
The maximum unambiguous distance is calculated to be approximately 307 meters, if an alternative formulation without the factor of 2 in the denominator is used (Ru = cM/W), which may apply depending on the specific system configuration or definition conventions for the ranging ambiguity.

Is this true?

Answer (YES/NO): NO